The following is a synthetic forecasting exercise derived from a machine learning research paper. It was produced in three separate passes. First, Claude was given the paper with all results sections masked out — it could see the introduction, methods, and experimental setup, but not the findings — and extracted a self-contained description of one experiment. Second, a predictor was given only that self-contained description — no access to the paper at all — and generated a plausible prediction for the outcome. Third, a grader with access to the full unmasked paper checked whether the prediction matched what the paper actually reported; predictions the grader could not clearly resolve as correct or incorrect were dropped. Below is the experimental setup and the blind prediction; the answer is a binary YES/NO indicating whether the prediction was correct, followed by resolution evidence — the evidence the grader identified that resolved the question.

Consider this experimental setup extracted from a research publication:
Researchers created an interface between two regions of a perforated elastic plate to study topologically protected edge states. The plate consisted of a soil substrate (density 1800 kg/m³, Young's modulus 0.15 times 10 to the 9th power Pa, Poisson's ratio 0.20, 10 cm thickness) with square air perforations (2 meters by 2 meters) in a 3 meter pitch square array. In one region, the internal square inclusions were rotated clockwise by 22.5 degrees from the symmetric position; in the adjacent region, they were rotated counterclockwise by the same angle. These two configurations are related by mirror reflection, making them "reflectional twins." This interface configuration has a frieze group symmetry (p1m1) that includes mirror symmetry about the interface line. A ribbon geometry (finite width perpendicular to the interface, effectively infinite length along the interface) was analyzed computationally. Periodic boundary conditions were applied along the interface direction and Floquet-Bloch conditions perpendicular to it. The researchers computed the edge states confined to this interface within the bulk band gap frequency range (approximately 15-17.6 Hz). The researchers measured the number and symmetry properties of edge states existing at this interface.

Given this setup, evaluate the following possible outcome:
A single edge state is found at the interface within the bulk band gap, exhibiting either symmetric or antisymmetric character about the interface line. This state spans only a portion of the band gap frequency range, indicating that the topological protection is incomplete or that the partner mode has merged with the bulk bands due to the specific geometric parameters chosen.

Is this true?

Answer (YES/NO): NO